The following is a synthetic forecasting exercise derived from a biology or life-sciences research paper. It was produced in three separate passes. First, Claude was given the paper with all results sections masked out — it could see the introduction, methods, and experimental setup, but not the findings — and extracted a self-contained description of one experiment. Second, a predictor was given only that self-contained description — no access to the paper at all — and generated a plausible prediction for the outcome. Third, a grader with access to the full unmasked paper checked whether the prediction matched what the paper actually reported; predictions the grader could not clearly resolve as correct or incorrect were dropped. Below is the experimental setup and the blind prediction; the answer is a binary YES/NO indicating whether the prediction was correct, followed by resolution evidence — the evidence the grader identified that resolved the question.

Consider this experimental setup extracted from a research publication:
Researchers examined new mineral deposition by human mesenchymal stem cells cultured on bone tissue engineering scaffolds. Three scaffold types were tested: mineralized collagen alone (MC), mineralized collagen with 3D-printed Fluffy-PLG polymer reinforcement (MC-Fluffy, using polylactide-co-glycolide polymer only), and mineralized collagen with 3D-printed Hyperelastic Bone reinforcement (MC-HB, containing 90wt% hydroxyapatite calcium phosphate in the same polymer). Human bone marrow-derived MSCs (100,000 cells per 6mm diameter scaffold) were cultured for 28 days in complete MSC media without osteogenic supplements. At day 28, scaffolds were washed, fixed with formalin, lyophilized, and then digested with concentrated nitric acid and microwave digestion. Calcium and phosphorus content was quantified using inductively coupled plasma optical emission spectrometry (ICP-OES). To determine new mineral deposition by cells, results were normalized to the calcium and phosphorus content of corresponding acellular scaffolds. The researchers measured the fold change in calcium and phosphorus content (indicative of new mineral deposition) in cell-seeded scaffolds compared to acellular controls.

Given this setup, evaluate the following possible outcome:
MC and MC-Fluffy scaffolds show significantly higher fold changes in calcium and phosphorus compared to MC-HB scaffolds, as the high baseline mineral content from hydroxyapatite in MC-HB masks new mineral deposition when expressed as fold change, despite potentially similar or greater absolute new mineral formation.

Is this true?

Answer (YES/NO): NO